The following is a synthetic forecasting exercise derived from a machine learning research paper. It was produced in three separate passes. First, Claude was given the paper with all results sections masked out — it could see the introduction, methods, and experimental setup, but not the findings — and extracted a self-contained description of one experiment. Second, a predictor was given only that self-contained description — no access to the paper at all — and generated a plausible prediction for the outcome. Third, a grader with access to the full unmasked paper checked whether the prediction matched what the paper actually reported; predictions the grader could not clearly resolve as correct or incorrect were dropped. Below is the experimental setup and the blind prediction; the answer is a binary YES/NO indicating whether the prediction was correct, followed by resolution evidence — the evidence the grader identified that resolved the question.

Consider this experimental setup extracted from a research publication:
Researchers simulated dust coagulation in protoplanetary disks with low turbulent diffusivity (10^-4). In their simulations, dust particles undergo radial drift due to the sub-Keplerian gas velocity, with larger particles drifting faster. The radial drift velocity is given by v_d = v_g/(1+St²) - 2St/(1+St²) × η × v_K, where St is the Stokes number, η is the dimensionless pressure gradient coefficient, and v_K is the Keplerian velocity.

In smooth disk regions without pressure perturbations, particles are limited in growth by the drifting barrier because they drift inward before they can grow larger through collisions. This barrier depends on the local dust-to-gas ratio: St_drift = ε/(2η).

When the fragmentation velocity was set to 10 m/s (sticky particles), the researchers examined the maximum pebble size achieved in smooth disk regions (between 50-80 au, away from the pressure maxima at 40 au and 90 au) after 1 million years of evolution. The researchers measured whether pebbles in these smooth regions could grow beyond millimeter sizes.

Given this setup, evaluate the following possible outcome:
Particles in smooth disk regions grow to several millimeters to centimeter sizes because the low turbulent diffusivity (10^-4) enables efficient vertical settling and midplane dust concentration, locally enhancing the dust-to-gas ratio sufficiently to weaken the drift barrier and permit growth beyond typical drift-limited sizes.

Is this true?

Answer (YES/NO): NO